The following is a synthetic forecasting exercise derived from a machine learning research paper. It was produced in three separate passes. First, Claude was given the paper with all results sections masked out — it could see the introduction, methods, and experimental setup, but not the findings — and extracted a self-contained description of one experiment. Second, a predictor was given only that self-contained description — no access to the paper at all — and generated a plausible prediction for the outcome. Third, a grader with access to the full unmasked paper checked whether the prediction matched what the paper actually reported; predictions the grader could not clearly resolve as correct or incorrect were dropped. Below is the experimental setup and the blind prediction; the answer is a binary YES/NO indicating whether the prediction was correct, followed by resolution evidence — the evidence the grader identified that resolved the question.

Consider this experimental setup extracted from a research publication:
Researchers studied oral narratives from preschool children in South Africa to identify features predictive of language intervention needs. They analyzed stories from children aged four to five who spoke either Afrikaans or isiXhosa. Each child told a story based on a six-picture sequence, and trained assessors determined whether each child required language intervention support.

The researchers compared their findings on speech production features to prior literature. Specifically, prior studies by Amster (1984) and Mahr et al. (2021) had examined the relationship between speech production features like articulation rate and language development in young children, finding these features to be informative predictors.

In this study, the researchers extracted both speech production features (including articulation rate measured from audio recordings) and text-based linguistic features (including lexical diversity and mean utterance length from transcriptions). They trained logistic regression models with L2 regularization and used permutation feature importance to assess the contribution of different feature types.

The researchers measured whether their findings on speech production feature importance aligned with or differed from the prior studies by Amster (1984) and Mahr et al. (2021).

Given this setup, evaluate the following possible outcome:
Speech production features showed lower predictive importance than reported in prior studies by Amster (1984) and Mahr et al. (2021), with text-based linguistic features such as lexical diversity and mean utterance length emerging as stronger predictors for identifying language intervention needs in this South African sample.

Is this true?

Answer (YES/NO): YES